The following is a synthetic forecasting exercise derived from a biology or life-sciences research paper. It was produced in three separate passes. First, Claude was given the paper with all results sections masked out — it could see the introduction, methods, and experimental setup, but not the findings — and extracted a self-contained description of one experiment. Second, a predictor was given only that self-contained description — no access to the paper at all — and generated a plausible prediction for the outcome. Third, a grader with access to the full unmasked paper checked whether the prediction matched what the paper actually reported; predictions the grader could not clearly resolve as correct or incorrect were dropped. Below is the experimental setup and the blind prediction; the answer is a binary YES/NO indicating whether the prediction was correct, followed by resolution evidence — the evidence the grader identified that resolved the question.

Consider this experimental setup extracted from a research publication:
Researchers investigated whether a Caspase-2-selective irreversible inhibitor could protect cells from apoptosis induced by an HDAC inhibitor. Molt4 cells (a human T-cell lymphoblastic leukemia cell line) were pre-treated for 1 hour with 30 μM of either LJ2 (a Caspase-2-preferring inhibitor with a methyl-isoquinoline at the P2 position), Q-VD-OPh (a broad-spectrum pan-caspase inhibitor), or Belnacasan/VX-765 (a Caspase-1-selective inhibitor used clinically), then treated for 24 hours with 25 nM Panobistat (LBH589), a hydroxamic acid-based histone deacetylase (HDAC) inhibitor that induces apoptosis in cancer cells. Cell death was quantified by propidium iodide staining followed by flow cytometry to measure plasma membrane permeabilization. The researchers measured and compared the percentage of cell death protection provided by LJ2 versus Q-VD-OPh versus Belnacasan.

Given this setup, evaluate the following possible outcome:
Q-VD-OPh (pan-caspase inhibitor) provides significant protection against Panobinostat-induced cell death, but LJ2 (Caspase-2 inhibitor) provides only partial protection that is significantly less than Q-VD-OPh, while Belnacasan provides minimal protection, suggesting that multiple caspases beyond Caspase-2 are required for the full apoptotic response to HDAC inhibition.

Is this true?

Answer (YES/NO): NO